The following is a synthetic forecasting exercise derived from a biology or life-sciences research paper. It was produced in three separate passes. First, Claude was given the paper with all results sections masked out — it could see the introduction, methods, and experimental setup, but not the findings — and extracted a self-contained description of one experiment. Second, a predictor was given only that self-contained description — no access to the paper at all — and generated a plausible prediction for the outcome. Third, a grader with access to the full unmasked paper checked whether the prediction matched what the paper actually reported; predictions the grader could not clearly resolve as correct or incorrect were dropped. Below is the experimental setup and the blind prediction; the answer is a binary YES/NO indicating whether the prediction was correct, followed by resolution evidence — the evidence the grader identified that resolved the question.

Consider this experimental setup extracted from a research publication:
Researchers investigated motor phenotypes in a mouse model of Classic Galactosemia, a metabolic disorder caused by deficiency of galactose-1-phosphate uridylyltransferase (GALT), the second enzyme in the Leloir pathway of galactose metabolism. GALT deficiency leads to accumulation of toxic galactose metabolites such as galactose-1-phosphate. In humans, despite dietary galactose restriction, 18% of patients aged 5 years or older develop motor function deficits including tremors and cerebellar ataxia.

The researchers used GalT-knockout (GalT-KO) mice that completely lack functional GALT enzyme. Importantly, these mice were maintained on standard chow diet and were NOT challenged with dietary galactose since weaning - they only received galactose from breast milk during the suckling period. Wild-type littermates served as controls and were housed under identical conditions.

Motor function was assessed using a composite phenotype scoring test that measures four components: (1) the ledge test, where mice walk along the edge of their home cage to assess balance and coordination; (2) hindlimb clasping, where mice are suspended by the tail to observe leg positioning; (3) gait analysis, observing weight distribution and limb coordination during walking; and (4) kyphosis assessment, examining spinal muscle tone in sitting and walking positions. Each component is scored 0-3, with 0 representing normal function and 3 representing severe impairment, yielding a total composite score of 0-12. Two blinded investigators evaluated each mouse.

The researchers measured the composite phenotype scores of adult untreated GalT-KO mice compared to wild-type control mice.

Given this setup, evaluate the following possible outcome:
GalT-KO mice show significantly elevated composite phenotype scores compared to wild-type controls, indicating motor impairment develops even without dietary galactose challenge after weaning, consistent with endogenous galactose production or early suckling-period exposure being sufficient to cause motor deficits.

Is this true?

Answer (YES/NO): YES